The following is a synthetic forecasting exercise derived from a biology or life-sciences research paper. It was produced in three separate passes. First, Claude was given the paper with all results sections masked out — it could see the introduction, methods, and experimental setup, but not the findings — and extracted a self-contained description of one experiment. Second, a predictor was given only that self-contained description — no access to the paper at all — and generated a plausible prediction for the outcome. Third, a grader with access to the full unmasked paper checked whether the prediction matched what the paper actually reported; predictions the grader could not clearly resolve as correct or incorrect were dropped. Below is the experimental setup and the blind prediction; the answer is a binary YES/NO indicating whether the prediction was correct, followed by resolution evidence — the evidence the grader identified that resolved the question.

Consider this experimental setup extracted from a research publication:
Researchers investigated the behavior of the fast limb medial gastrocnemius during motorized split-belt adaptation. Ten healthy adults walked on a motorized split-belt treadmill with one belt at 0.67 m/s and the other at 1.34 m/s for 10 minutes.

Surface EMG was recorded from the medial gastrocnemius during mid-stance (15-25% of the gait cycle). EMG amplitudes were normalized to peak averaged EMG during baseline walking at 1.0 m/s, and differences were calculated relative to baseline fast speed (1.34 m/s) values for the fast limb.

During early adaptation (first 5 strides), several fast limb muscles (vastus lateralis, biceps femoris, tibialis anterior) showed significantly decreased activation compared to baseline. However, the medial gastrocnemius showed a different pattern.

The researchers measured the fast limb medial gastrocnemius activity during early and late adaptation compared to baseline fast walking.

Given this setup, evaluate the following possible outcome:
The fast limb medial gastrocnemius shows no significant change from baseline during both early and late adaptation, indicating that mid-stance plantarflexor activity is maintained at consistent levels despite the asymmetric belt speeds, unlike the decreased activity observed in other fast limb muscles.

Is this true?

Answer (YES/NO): NO